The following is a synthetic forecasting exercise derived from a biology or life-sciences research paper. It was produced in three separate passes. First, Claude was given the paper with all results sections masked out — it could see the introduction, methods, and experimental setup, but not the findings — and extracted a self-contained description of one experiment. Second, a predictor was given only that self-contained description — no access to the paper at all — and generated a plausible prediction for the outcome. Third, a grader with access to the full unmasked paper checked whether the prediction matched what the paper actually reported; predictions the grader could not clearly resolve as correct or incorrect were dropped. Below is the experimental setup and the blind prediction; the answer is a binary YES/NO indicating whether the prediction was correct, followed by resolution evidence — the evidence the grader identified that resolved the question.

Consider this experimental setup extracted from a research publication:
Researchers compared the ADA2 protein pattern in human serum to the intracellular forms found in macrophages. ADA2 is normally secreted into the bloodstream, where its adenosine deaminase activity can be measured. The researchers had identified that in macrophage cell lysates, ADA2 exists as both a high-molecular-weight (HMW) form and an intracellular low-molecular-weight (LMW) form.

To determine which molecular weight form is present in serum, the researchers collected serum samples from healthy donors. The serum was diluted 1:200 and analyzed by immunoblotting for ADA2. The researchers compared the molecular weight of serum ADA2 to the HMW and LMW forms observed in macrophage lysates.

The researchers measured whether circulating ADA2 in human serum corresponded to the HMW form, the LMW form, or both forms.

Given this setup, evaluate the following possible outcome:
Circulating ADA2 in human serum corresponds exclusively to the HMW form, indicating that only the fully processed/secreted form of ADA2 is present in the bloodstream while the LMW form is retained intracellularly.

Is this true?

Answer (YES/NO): YES